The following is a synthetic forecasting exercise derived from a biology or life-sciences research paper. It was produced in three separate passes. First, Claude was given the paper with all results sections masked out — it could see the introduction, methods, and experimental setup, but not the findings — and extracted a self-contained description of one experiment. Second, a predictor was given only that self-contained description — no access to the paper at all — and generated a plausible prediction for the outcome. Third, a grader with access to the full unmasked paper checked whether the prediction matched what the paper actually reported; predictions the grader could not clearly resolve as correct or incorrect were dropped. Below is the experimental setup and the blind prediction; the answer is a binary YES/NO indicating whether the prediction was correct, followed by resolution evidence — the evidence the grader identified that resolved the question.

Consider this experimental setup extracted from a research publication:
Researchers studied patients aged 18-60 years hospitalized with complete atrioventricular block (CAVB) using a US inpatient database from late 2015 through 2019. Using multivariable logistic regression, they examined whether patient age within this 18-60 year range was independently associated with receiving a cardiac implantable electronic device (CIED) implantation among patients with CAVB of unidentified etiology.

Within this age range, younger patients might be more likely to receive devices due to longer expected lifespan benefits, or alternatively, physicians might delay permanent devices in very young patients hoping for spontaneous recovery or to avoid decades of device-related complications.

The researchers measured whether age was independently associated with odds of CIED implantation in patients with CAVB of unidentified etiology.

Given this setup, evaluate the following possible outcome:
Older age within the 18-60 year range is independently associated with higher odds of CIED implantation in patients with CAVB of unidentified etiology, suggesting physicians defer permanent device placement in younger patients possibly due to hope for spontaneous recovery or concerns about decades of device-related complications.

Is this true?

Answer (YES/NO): YES